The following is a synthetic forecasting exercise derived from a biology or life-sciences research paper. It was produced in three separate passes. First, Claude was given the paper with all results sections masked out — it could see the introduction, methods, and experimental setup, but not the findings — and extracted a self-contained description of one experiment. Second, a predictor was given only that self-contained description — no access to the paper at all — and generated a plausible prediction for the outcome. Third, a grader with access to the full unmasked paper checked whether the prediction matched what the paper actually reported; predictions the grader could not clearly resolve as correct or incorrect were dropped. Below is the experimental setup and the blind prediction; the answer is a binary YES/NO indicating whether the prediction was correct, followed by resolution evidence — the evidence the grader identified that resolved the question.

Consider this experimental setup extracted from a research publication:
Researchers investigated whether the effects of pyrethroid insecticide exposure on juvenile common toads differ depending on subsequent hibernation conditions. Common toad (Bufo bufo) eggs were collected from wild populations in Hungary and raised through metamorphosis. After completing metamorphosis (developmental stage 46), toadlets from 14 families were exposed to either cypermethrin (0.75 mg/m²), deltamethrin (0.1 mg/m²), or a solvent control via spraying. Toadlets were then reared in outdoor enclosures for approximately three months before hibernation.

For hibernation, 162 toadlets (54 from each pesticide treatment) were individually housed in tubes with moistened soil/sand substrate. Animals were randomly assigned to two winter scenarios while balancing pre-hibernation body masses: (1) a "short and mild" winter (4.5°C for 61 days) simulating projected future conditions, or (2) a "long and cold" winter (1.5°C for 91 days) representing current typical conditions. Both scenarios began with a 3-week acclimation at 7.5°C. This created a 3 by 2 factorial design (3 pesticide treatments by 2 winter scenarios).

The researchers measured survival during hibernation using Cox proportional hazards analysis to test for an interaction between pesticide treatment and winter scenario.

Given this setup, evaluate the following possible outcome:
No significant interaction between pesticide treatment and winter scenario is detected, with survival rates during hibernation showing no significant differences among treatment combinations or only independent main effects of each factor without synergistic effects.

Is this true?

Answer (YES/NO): YES